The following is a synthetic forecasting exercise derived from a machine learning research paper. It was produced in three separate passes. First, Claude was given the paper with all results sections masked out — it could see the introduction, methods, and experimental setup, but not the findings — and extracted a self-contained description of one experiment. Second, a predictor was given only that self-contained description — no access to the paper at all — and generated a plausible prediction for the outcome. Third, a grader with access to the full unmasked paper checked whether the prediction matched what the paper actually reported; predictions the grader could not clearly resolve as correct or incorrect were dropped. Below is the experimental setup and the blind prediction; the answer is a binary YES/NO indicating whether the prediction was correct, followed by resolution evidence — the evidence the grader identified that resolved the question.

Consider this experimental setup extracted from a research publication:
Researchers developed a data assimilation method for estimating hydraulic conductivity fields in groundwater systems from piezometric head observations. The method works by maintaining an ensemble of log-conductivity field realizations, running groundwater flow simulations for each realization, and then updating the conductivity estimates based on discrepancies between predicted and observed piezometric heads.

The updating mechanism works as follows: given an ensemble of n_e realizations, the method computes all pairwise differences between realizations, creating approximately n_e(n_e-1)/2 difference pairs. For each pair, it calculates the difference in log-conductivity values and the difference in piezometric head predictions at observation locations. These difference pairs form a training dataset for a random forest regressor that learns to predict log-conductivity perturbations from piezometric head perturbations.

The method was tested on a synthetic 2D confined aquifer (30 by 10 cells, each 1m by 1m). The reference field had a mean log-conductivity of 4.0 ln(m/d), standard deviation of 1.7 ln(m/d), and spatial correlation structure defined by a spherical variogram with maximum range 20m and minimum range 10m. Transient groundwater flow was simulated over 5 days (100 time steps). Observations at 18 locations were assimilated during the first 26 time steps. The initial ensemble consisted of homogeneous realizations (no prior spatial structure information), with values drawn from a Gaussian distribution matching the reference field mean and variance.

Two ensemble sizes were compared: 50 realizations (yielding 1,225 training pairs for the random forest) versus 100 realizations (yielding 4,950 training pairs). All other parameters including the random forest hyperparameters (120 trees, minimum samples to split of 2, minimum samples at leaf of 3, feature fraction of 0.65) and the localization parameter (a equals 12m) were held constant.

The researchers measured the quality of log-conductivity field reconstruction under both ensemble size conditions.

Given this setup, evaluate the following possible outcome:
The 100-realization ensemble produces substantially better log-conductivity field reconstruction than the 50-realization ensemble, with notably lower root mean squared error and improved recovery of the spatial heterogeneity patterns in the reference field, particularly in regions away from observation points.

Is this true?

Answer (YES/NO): NO